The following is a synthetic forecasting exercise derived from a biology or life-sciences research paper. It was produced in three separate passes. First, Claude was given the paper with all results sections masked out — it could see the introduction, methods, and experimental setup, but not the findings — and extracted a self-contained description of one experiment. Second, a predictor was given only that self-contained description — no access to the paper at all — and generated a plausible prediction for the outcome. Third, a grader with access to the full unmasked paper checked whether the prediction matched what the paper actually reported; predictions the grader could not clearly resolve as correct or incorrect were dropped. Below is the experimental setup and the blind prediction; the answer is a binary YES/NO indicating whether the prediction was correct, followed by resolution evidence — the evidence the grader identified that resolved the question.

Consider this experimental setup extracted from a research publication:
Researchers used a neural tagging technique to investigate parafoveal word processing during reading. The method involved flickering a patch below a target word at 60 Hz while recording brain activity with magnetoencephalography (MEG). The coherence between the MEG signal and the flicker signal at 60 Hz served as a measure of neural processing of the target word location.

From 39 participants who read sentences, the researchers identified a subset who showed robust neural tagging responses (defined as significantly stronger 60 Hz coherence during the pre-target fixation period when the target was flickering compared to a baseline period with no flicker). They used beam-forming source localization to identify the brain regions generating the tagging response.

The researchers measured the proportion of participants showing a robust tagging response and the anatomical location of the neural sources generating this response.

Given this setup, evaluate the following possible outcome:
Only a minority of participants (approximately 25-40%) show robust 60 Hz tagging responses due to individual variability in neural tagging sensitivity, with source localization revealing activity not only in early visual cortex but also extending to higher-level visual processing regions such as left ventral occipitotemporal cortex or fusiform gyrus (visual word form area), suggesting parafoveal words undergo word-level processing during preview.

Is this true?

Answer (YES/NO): NO